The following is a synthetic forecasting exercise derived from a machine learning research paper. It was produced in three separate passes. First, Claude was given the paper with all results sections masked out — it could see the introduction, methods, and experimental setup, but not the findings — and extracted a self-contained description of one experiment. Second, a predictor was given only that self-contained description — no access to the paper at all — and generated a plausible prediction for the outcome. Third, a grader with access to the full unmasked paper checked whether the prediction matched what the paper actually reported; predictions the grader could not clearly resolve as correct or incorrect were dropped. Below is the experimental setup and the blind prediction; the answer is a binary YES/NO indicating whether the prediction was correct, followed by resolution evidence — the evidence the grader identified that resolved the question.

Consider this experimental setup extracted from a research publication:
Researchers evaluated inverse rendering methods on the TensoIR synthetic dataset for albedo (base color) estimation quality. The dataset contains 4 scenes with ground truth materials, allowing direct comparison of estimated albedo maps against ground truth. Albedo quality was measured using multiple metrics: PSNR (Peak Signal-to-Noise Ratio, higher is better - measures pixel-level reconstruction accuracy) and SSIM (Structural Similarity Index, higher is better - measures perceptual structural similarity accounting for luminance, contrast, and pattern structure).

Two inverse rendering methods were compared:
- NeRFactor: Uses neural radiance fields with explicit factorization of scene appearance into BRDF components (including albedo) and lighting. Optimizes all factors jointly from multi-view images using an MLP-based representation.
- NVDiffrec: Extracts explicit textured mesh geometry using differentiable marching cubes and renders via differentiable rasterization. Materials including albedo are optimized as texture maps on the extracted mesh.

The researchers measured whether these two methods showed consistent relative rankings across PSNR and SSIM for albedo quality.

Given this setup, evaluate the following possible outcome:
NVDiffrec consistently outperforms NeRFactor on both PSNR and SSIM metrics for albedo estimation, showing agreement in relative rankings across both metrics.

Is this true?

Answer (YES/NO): NO